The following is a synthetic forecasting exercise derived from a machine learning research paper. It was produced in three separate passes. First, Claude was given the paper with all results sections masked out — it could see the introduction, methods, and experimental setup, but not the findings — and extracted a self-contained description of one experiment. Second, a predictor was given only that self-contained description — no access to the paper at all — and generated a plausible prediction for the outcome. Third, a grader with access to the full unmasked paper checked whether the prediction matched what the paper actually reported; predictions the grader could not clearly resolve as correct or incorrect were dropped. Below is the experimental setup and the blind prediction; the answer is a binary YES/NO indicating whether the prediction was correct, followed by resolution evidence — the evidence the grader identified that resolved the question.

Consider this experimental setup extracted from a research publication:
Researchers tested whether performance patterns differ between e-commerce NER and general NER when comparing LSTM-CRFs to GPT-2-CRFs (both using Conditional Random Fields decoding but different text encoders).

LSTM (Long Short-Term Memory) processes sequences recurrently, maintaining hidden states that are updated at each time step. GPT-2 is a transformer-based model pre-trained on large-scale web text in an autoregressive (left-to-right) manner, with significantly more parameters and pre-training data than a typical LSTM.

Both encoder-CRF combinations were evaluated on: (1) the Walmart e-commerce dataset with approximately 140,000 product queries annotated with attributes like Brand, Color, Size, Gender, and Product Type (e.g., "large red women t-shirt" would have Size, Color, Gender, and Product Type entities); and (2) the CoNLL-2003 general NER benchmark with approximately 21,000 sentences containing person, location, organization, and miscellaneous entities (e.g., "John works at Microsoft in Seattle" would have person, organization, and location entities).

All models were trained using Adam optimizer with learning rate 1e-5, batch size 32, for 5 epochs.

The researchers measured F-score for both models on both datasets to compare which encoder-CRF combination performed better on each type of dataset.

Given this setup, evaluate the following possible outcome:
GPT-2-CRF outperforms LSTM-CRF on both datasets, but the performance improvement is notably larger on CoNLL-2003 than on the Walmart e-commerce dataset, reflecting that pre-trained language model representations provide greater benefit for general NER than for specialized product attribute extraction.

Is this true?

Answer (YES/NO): NO